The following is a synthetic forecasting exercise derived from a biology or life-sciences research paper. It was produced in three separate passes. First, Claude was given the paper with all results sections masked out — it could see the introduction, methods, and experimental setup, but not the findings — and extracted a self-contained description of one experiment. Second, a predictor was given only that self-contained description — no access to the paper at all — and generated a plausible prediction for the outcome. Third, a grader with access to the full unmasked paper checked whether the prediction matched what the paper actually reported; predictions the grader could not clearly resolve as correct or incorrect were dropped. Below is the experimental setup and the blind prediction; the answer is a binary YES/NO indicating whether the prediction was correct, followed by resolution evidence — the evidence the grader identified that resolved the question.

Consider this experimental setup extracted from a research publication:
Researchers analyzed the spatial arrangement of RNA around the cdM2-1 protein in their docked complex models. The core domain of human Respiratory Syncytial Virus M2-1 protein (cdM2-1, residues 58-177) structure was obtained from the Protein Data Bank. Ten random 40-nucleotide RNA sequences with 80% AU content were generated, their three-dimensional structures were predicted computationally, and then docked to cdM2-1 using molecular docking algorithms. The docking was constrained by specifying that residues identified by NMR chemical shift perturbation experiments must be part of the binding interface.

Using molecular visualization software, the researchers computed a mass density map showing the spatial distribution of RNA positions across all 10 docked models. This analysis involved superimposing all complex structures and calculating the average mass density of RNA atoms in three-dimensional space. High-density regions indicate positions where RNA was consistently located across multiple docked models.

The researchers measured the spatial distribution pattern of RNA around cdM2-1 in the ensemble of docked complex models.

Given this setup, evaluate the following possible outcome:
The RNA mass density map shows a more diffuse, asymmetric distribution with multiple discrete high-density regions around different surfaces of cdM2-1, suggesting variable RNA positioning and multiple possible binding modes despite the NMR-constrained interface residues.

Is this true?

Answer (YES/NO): NO